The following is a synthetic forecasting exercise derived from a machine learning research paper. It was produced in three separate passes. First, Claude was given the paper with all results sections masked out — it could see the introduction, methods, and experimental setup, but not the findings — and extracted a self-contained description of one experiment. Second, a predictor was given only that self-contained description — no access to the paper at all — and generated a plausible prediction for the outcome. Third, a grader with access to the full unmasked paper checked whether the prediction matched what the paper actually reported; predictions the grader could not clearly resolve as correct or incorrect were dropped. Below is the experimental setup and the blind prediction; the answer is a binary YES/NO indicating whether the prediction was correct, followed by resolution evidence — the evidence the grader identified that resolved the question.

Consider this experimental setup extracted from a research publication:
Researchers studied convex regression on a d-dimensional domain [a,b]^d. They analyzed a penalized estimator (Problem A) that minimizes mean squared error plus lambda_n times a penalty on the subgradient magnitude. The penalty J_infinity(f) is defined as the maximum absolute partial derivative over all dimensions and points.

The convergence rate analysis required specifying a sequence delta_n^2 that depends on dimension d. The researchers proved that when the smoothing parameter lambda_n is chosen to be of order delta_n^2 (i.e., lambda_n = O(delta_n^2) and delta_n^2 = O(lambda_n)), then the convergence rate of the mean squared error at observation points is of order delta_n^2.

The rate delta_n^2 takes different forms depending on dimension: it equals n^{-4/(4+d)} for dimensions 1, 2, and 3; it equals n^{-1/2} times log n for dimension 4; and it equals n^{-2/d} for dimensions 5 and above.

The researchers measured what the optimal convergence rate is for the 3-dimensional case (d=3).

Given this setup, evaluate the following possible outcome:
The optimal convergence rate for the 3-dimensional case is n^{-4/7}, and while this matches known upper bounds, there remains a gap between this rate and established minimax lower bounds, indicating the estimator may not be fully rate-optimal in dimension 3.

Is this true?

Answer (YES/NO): NO